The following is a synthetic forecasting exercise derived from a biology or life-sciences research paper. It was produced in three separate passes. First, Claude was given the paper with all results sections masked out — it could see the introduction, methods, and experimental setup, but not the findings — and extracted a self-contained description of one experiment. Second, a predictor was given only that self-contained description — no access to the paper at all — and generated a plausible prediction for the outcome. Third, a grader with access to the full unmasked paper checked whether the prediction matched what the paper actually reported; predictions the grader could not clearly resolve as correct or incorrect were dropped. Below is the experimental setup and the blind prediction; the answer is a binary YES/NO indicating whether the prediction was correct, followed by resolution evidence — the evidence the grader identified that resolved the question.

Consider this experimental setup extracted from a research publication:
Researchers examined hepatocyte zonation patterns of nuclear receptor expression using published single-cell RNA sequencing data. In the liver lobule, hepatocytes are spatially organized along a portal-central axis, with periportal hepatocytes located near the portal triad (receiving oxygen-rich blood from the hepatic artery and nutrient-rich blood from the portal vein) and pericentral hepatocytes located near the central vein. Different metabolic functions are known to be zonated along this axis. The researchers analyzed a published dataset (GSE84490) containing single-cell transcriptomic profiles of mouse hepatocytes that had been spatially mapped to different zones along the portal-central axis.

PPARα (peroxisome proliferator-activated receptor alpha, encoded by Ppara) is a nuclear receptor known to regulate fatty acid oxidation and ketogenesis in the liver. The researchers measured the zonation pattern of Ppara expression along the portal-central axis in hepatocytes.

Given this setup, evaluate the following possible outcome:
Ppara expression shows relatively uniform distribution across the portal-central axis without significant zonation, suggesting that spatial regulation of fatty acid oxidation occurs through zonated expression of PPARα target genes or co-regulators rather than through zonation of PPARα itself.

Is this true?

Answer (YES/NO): YES